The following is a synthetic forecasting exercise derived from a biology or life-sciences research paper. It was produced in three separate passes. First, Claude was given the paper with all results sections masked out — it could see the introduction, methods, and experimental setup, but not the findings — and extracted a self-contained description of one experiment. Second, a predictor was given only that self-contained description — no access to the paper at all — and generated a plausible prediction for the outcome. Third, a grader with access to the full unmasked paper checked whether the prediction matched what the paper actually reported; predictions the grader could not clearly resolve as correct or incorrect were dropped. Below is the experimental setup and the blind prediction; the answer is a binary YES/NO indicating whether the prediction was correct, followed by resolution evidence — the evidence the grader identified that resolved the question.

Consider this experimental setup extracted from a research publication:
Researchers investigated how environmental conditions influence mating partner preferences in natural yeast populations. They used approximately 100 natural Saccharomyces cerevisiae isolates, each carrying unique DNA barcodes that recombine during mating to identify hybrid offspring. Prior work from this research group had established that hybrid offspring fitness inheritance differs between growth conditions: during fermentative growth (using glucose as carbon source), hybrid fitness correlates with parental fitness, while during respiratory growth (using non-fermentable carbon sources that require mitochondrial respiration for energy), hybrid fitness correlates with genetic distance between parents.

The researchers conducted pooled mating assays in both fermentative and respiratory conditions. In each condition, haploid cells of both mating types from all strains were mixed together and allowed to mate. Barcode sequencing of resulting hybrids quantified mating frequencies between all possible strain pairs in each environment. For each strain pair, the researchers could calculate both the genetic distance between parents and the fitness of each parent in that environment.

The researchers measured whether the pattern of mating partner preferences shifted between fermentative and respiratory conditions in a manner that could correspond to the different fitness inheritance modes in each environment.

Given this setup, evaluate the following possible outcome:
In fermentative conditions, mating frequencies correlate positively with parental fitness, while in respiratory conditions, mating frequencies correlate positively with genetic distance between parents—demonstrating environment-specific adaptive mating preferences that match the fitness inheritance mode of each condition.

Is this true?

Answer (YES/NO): NO